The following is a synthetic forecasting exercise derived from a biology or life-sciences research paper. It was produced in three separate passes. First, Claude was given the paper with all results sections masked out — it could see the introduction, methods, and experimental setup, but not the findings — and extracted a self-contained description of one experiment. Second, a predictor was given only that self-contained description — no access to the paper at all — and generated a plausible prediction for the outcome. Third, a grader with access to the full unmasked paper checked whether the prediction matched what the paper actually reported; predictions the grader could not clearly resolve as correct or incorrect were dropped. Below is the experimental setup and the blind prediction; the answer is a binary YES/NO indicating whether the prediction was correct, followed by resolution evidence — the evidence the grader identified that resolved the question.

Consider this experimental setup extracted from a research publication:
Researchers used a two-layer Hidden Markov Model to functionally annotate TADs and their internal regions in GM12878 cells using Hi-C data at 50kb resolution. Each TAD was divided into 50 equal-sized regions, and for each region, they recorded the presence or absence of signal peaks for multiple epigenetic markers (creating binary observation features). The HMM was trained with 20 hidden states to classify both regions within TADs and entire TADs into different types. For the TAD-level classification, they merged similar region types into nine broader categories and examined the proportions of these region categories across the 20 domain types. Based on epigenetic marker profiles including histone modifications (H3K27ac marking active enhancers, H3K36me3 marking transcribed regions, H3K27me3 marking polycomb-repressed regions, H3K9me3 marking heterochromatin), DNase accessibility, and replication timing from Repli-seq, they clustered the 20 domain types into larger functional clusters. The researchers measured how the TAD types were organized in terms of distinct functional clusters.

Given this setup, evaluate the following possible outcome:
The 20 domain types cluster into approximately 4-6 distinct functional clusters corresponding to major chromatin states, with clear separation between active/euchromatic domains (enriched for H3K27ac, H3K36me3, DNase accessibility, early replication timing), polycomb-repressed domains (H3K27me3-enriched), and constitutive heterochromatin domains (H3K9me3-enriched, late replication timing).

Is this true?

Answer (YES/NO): NO